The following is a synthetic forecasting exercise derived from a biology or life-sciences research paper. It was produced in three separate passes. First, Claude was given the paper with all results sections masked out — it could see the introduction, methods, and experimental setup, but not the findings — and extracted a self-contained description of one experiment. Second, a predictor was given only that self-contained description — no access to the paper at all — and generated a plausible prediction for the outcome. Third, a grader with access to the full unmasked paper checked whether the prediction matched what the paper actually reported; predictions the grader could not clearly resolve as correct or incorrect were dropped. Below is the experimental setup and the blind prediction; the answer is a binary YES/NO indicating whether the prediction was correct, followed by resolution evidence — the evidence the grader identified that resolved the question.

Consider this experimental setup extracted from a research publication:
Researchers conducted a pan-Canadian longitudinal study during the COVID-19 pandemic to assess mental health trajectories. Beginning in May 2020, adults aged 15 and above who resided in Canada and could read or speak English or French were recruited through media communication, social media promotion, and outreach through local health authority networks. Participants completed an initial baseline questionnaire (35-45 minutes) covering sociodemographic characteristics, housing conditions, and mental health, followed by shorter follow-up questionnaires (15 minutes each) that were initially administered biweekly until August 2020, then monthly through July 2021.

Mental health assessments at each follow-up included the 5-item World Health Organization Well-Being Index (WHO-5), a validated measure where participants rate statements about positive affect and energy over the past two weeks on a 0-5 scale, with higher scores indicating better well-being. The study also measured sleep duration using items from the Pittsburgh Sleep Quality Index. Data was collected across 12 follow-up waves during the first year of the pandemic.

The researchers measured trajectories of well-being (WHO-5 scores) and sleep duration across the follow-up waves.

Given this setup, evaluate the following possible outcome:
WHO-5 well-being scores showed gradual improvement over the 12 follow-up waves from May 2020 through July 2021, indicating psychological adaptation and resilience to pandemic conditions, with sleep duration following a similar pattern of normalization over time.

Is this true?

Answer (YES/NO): NO